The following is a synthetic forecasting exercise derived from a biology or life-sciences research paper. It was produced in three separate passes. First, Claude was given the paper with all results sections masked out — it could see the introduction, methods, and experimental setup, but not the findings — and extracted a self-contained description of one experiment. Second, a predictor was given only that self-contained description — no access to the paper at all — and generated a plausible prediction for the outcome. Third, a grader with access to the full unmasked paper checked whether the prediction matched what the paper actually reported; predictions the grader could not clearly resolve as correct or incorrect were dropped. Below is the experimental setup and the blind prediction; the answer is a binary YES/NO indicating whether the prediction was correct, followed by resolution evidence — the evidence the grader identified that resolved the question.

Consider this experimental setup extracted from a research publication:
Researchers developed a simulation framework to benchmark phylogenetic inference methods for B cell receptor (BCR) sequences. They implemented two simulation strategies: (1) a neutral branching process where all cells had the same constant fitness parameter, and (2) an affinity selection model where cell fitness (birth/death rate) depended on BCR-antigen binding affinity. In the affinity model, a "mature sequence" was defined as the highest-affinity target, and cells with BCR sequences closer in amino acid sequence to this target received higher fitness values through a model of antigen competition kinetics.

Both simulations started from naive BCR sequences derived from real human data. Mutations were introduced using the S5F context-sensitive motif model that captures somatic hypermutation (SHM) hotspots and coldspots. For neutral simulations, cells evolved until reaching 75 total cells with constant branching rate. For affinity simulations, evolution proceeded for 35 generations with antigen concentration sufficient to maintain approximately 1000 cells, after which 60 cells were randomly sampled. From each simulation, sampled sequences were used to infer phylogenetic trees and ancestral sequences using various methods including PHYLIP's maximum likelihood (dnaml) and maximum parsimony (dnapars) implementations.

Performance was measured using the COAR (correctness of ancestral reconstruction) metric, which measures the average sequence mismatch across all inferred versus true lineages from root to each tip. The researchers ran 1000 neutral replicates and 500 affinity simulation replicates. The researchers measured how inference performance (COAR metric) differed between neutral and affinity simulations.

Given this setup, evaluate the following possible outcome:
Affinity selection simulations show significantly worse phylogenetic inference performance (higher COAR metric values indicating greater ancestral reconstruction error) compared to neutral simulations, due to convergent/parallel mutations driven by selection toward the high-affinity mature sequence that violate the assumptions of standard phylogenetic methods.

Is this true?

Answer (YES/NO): YES